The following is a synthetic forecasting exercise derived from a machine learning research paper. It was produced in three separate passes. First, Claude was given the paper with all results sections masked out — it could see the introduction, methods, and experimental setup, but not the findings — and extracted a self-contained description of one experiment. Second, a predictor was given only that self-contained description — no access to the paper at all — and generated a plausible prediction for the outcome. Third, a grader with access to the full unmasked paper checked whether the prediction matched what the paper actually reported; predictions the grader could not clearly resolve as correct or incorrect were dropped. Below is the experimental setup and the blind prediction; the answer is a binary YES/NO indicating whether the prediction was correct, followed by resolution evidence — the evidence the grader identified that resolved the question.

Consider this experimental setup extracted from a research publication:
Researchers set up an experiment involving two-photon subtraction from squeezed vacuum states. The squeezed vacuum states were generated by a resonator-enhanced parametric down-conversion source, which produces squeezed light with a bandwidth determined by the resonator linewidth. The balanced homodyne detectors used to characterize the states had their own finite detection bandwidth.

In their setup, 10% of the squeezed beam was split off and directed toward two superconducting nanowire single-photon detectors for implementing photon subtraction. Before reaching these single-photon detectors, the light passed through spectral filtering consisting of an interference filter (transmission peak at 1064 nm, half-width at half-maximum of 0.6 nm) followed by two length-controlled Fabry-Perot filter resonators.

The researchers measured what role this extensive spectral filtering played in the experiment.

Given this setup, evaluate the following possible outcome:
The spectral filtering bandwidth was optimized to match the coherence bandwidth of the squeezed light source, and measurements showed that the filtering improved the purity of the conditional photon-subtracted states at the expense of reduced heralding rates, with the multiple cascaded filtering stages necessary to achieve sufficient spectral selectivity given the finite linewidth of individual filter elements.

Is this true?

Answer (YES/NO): NO